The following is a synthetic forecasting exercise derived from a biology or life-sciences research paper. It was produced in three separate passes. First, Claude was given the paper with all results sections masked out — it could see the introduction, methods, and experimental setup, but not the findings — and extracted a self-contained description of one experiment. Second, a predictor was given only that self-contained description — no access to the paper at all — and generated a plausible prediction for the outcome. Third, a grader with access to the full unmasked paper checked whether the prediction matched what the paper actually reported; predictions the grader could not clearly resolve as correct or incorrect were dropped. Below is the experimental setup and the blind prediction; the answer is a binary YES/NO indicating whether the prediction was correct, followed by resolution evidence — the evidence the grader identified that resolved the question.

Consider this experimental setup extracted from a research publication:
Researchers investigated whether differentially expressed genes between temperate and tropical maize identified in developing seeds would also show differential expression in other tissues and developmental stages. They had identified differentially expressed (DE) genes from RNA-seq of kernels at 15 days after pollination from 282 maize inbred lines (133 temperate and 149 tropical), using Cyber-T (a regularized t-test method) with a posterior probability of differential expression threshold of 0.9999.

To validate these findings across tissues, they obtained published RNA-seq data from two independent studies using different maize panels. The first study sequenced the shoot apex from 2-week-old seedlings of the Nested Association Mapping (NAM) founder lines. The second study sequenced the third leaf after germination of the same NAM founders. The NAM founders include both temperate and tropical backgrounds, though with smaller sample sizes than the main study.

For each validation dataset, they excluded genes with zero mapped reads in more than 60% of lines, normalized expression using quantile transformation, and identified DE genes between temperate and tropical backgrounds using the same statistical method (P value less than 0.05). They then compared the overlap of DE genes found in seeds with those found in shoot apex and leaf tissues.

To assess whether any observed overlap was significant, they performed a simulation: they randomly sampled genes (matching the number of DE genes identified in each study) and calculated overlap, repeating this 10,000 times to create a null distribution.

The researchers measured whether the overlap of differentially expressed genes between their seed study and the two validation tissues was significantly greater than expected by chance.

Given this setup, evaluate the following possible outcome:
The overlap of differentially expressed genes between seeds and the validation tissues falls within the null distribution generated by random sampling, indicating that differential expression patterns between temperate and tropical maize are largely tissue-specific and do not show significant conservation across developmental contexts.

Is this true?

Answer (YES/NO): NO